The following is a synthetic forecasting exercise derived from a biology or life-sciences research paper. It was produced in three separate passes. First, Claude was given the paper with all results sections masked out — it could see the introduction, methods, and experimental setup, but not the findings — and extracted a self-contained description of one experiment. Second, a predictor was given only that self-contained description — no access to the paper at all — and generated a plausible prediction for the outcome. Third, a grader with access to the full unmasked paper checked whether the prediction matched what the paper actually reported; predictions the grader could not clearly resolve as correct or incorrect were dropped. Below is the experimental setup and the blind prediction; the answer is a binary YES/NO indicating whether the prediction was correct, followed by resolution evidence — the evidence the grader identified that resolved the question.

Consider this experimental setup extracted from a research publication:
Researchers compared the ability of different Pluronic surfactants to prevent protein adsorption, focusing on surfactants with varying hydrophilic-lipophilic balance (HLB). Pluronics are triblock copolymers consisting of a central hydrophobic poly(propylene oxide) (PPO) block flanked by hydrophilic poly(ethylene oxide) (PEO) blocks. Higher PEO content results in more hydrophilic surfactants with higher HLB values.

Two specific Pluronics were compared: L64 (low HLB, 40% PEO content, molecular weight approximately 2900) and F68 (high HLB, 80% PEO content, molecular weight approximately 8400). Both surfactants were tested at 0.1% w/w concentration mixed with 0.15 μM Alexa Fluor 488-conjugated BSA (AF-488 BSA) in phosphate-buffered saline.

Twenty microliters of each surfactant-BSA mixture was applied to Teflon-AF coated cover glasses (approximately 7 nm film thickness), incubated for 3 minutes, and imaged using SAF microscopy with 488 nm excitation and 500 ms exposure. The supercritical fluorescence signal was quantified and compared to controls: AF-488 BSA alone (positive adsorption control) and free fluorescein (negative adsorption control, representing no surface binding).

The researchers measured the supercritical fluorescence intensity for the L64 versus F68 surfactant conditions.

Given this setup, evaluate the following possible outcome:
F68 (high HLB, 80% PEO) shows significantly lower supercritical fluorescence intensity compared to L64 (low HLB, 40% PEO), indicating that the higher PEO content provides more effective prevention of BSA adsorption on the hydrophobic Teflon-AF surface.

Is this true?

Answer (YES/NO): NO